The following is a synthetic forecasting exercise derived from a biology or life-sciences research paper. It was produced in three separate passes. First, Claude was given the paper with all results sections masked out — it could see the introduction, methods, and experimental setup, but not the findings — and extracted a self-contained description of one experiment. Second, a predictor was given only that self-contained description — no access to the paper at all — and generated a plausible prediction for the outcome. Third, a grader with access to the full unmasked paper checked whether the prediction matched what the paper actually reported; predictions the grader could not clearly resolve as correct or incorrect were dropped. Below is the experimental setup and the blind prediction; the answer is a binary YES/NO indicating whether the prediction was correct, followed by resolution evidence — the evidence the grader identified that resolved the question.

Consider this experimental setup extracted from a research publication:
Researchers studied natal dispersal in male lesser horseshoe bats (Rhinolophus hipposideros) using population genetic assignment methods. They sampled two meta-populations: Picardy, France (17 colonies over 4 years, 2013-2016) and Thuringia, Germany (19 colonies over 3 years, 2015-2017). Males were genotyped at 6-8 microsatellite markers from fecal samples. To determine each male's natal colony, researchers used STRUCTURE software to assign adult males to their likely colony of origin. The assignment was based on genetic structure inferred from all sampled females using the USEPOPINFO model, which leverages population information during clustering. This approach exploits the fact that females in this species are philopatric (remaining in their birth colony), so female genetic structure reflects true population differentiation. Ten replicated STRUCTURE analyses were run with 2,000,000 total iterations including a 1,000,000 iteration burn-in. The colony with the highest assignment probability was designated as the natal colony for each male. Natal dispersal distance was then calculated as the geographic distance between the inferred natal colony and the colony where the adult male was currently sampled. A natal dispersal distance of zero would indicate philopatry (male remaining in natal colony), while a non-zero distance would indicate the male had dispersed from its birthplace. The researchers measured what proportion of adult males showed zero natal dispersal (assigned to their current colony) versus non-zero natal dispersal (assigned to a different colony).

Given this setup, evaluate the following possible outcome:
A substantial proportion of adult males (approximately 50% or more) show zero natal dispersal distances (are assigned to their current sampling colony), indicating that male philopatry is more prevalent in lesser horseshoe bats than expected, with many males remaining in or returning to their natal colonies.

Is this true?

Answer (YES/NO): NO